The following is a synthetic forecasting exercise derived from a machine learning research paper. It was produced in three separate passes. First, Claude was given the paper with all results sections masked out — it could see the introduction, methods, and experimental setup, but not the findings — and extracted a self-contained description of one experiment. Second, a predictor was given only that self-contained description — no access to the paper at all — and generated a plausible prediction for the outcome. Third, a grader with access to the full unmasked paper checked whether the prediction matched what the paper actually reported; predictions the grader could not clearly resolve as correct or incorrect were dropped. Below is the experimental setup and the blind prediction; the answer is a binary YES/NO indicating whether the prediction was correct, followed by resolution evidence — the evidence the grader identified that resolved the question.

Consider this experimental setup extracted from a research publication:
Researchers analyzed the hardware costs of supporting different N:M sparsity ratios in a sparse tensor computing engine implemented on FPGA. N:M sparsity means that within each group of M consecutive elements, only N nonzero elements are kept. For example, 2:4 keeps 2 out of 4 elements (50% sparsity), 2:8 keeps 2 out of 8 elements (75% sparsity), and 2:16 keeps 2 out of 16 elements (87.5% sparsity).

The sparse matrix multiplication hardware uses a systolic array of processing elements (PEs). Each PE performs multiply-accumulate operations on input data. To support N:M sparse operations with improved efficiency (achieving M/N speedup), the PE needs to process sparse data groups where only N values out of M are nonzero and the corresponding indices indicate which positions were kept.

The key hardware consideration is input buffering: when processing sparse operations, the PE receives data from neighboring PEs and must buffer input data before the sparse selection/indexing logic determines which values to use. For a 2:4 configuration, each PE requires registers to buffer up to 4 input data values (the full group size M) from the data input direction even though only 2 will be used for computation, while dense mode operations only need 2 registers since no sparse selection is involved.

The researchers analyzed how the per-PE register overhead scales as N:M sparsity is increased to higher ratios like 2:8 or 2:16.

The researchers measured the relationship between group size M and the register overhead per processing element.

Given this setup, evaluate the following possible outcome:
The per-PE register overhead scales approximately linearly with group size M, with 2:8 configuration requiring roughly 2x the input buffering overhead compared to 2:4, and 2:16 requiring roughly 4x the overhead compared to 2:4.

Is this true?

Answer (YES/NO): NO